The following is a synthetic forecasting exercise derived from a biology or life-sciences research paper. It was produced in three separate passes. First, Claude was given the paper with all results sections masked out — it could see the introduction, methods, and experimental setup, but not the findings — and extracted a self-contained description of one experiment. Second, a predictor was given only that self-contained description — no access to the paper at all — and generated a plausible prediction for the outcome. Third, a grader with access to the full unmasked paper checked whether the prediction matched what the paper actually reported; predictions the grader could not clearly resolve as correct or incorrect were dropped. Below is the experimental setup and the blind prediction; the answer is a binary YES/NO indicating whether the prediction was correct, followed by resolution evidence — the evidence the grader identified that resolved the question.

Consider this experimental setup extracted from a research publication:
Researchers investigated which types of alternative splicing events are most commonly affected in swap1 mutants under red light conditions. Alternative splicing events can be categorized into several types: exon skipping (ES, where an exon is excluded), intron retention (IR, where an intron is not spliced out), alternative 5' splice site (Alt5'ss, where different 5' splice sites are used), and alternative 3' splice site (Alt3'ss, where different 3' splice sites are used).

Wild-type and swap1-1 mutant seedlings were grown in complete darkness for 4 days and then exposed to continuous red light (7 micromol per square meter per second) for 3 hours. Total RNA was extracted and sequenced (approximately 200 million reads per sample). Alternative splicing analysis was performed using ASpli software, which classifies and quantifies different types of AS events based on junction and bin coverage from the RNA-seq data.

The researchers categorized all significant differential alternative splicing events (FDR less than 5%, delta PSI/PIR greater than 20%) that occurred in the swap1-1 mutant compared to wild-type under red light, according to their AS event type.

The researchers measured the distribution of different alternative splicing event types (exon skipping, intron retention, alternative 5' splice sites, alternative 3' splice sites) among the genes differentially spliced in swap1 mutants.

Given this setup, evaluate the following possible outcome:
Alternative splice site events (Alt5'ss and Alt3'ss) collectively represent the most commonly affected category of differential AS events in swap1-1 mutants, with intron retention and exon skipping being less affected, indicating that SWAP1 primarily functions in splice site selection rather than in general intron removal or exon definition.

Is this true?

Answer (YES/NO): NO